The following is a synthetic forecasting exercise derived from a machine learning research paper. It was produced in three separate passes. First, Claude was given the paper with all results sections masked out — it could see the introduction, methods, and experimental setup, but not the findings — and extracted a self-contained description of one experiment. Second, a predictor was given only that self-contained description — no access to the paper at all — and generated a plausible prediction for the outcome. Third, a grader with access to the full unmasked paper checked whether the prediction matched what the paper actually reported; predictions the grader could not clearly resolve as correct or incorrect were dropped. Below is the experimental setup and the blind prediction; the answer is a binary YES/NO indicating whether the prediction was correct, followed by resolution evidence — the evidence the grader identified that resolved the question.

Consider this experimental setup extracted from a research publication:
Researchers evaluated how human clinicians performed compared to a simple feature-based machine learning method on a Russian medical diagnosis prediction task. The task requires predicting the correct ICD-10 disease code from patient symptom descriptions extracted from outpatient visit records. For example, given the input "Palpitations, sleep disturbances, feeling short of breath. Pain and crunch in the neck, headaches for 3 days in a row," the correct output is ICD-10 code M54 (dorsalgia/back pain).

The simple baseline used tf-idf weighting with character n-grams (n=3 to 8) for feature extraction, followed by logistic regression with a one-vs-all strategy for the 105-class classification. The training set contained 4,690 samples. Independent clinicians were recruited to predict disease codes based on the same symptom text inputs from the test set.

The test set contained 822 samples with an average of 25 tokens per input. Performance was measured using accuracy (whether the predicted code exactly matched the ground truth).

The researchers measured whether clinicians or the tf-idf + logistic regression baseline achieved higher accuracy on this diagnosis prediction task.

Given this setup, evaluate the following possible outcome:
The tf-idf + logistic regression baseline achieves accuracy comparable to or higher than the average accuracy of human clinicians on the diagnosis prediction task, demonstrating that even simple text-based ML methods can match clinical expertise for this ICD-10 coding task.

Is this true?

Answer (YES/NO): YES